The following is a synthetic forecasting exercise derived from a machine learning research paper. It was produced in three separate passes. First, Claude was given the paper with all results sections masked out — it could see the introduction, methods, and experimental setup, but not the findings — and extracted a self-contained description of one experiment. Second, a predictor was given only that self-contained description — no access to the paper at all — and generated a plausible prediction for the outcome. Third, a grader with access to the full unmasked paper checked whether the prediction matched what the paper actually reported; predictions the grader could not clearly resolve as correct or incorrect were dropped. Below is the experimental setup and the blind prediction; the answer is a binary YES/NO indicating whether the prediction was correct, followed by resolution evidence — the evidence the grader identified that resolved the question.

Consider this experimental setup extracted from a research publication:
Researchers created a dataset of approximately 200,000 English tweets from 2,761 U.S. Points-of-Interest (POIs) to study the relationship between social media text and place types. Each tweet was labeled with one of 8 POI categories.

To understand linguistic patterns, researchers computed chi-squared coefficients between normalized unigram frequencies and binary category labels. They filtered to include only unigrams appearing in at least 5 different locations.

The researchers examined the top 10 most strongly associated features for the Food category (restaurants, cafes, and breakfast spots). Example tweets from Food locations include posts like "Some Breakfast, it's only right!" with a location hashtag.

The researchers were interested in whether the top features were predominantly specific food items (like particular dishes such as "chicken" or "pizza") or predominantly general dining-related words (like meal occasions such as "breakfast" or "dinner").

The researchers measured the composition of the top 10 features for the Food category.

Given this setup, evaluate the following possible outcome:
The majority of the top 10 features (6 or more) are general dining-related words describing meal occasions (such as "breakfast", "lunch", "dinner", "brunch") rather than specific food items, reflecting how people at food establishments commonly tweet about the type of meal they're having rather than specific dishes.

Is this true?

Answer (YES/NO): NO